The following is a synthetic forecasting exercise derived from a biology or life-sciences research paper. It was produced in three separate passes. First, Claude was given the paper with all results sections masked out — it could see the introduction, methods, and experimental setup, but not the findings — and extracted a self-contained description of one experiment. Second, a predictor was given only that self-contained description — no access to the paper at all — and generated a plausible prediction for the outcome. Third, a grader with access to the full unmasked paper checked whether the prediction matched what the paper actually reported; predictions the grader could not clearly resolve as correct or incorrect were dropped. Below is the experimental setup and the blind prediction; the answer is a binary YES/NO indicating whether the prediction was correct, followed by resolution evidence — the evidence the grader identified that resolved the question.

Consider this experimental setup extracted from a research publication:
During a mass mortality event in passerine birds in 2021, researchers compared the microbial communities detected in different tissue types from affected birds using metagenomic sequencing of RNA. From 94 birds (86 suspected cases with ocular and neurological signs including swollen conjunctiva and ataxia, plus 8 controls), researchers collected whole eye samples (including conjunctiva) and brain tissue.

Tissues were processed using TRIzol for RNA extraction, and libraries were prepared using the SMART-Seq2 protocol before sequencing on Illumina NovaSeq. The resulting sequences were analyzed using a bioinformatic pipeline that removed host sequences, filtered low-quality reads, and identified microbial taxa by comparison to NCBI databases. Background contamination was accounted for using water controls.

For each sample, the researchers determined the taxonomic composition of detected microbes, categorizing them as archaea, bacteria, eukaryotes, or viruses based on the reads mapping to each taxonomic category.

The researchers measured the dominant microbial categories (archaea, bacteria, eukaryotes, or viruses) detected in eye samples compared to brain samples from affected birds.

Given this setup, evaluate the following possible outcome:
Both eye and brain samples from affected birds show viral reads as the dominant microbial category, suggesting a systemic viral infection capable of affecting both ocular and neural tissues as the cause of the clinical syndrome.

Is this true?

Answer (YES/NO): NO